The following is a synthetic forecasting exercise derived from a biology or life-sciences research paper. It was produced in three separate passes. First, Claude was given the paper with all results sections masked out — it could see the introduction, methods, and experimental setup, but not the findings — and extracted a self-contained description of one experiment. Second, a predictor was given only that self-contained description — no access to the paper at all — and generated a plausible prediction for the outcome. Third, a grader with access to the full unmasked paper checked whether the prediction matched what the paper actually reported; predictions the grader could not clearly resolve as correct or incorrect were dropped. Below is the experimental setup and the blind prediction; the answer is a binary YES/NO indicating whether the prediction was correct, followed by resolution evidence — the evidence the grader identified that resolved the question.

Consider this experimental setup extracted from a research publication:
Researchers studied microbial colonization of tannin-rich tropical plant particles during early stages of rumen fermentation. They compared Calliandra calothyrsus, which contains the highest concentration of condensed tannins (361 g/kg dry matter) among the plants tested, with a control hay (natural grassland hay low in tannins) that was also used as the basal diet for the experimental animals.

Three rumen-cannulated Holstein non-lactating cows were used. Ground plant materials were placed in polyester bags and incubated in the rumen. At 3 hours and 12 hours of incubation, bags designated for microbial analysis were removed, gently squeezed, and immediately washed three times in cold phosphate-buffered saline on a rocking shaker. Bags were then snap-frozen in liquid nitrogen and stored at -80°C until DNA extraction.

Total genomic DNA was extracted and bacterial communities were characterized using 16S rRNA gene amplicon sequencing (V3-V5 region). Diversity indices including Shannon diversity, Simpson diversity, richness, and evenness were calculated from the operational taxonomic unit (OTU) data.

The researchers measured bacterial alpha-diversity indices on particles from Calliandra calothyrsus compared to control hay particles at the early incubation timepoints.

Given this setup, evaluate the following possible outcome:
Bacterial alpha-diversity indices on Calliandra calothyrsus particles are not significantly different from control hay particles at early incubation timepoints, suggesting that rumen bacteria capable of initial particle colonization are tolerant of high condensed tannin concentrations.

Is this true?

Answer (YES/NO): NO